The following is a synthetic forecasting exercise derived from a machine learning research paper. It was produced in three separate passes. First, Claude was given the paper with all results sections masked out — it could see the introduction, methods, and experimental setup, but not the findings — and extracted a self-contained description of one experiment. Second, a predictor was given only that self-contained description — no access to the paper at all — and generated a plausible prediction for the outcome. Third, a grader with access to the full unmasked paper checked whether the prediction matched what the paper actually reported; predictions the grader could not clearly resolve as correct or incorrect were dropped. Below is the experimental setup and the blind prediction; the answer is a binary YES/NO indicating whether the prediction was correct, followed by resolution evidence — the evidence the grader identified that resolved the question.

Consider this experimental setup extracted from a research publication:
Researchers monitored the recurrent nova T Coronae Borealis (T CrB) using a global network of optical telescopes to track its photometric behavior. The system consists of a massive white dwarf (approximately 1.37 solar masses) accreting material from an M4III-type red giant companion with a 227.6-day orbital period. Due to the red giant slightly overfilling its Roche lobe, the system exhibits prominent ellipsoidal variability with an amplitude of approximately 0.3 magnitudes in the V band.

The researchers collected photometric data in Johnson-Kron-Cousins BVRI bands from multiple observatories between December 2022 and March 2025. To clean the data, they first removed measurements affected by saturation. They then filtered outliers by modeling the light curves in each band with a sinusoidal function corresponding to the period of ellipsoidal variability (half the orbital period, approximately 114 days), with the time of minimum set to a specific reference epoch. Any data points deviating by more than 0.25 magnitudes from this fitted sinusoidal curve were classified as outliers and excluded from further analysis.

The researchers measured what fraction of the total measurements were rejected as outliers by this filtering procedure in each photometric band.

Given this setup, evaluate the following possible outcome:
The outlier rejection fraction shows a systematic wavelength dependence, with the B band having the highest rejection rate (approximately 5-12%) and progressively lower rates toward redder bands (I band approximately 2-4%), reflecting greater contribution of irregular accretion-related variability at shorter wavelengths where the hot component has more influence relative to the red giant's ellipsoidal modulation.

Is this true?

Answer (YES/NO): NO